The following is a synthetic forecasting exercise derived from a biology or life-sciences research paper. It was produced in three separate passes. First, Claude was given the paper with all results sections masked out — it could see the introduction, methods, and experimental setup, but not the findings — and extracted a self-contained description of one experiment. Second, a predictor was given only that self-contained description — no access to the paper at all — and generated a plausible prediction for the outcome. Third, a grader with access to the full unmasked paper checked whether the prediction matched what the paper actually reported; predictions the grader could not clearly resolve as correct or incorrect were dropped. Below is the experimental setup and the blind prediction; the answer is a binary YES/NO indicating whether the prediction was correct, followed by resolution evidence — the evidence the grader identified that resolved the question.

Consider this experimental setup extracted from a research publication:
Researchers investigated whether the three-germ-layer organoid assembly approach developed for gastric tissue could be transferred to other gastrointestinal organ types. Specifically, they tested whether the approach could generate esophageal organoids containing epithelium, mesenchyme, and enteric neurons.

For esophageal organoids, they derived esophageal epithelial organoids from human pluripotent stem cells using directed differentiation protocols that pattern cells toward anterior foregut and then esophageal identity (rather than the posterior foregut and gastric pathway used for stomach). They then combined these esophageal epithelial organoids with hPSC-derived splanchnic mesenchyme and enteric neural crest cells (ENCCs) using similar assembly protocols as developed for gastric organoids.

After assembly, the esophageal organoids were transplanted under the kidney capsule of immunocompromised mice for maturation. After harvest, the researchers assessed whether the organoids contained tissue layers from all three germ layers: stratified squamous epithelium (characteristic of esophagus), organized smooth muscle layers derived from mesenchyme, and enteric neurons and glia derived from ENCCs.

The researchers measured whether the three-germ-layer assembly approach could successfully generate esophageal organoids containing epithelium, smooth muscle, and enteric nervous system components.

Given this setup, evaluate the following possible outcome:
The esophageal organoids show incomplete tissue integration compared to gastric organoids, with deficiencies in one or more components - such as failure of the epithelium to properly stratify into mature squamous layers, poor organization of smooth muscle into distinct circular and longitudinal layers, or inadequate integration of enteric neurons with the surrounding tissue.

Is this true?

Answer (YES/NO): NO